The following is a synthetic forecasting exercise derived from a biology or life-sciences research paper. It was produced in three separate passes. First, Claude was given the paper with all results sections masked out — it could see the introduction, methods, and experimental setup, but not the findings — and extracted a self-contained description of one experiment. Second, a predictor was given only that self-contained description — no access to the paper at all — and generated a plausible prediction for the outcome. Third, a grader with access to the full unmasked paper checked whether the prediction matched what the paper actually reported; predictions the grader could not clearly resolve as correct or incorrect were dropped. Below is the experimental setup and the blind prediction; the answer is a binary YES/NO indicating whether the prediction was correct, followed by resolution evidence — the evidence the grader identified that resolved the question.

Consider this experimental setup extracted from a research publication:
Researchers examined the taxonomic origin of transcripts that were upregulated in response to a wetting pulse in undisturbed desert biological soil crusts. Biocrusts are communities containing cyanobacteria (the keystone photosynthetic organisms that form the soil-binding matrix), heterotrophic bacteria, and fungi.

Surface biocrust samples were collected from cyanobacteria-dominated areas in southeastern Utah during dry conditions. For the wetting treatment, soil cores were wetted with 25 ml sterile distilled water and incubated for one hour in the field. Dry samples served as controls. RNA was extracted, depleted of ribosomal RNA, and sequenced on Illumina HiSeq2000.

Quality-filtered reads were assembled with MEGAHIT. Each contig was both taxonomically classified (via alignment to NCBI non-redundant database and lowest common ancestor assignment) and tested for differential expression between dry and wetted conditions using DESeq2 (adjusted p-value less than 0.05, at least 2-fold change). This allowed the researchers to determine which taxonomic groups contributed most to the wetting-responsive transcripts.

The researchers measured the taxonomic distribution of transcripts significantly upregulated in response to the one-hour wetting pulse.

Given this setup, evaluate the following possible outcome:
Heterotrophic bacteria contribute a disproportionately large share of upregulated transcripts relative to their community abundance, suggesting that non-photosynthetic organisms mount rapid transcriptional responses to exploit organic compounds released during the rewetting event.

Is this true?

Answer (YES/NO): NO